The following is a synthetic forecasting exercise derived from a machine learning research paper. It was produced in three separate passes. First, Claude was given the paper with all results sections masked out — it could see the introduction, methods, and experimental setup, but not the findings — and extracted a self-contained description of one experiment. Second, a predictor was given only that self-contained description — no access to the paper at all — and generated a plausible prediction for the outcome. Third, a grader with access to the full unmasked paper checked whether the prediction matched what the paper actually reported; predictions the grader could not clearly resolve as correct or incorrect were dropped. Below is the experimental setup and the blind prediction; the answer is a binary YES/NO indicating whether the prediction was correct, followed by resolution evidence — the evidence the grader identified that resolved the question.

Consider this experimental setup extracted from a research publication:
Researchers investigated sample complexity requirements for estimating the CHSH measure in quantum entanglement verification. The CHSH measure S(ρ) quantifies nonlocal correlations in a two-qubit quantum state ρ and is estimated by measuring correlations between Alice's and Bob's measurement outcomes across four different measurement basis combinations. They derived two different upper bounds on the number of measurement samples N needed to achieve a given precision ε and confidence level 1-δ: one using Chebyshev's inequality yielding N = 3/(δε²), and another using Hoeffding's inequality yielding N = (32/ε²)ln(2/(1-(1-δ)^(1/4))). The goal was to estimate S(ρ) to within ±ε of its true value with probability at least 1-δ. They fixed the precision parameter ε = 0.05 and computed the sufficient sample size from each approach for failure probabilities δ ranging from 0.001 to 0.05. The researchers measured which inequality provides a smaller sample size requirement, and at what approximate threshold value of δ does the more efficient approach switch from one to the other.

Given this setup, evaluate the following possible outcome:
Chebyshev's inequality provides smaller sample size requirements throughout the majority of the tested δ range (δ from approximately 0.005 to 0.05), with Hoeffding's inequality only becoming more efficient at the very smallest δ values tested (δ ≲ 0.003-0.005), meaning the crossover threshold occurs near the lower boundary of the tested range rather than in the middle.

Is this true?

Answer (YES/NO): NO